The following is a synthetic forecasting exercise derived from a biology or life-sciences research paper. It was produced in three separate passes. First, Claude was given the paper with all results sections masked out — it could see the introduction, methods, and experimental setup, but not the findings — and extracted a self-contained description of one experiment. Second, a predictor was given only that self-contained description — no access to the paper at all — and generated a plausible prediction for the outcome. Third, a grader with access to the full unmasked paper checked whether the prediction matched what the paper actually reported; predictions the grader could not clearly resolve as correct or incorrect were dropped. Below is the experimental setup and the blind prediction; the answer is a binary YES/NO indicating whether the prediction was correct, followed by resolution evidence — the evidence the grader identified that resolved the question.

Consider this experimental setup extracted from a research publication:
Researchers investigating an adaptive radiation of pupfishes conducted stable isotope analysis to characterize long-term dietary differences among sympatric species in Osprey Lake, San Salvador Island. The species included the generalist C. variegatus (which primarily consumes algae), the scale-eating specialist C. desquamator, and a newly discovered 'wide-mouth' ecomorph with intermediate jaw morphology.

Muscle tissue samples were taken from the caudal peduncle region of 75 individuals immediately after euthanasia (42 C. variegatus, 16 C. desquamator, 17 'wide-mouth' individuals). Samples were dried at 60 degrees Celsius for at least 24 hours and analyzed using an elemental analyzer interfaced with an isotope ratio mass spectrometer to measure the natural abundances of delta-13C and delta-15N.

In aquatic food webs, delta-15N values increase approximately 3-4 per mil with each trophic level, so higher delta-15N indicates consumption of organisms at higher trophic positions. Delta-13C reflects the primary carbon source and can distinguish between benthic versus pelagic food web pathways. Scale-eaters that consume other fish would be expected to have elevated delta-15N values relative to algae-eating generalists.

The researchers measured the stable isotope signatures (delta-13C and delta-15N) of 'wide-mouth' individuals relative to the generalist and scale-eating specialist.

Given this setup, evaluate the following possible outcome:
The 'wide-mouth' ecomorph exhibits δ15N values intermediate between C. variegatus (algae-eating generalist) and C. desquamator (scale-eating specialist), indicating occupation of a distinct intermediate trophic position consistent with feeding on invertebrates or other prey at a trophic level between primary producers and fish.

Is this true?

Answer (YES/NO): NO